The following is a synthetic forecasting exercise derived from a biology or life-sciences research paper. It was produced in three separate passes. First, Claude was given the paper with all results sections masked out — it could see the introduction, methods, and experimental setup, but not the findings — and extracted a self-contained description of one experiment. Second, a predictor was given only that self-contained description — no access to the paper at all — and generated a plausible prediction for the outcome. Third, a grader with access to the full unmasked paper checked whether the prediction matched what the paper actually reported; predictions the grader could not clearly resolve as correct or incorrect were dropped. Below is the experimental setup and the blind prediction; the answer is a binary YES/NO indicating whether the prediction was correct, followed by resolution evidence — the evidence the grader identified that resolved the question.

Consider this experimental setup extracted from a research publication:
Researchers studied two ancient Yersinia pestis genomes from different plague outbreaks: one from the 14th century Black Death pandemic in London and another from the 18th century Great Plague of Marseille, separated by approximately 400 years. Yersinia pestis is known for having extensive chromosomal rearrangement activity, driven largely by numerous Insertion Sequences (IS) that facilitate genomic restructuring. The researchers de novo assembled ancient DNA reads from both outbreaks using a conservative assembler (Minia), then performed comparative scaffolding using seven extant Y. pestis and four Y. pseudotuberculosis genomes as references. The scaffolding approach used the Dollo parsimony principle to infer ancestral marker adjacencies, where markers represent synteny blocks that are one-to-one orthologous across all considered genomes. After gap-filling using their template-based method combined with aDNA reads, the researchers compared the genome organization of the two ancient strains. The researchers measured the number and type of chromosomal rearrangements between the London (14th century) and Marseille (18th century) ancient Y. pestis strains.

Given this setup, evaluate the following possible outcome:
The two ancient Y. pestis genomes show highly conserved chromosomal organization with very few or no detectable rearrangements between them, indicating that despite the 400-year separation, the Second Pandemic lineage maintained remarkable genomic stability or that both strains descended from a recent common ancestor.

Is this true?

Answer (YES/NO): YES